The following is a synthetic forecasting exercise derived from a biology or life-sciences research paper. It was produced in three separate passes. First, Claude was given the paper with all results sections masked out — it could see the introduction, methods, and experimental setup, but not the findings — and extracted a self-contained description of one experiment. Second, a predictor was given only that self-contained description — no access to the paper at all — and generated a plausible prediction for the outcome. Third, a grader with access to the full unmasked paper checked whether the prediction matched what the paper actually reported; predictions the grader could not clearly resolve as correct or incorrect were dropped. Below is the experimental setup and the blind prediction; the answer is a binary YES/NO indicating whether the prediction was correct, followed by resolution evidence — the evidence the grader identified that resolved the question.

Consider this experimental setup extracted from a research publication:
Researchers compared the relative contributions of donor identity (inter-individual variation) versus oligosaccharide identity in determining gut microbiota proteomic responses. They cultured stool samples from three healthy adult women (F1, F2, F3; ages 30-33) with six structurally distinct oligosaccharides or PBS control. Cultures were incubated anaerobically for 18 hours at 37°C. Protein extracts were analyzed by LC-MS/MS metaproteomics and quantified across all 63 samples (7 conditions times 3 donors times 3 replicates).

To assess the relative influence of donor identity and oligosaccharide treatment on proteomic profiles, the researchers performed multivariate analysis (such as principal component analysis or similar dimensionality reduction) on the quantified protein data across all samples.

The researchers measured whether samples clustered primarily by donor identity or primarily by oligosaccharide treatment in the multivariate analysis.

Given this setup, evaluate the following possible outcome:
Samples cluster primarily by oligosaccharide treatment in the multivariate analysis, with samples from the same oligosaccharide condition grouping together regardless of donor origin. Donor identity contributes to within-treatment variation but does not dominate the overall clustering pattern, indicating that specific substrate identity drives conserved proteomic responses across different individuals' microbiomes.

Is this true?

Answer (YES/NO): NO